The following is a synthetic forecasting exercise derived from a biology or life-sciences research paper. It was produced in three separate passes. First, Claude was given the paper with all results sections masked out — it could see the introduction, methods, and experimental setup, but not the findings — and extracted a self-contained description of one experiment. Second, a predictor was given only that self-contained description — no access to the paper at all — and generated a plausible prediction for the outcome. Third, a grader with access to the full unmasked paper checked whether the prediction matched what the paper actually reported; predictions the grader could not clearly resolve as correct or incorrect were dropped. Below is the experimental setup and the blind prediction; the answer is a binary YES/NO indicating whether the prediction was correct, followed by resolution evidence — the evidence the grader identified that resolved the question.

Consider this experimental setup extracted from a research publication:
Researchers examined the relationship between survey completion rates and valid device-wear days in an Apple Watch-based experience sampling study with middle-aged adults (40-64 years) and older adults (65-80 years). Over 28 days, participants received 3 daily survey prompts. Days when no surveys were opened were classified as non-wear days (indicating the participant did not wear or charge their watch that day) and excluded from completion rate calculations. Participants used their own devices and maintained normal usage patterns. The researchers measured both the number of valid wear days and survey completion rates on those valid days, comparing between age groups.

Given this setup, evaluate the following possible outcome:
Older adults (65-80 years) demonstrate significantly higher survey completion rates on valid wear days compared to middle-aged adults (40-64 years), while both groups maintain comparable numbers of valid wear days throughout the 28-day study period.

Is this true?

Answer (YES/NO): NO